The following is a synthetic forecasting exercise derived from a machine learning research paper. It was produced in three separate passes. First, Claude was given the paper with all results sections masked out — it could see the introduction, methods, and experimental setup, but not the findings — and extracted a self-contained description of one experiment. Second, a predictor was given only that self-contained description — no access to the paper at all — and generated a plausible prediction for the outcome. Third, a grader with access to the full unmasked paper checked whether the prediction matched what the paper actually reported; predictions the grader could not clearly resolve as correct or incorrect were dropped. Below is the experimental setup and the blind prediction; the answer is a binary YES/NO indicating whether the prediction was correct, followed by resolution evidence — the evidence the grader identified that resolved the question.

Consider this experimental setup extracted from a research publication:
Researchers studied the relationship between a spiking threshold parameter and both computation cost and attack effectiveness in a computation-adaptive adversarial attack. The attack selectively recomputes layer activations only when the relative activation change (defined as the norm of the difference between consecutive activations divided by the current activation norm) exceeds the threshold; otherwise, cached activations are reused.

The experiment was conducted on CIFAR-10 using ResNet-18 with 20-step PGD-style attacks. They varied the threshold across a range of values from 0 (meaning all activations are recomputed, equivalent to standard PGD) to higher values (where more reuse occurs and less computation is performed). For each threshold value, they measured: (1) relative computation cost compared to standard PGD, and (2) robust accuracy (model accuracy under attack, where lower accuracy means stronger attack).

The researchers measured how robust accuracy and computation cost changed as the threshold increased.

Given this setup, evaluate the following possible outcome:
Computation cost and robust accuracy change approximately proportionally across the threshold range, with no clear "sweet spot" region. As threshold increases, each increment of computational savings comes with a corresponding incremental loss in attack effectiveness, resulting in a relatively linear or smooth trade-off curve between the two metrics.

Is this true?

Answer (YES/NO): NO